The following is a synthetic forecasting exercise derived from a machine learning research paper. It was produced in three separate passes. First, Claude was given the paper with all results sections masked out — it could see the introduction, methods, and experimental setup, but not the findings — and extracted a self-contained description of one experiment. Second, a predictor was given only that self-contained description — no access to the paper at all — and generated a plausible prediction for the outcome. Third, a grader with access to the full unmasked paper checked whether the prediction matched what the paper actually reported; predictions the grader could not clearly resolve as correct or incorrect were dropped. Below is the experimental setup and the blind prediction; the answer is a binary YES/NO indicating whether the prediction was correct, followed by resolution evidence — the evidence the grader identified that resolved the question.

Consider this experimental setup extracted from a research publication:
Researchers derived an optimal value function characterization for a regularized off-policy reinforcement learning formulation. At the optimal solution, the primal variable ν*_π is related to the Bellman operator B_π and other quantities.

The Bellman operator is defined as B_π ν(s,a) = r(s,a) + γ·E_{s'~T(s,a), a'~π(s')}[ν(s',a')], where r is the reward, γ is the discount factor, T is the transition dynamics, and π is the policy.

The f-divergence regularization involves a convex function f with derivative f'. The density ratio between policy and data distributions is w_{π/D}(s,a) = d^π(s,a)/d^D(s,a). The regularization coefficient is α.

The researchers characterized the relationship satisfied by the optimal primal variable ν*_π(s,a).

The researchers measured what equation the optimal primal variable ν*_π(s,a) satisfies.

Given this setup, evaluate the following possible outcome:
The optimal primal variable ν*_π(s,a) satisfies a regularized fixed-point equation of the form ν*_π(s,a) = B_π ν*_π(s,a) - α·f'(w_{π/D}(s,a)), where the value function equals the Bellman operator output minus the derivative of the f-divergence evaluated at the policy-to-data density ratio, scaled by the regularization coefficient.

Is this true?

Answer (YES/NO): YES